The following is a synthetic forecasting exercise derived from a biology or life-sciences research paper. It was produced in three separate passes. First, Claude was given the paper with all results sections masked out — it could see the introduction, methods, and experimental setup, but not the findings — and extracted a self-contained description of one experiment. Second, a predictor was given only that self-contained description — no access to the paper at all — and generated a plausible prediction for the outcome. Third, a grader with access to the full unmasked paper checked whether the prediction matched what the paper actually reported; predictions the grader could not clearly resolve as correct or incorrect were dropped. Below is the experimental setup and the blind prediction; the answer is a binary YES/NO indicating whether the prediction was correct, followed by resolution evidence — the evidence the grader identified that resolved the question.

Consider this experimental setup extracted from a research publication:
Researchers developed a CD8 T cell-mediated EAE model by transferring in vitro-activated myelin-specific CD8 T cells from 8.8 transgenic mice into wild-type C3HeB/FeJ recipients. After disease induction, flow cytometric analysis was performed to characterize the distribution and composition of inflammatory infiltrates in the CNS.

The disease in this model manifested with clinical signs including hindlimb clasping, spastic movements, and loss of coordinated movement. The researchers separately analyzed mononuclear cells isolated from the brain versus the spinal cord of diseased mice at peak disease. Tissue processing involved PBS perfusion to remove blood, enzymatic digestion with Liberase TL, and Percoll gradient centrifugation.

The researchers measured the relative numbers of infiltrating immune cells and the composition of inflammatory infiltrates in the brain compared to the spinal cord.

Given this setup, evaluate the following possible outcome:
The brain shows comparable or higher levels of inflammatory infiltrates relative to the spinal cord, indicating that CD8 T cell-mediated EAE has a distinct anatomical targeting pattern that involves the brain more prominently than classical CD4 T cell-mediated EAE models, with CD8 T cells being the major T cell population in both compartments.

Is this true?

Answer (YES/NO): YES